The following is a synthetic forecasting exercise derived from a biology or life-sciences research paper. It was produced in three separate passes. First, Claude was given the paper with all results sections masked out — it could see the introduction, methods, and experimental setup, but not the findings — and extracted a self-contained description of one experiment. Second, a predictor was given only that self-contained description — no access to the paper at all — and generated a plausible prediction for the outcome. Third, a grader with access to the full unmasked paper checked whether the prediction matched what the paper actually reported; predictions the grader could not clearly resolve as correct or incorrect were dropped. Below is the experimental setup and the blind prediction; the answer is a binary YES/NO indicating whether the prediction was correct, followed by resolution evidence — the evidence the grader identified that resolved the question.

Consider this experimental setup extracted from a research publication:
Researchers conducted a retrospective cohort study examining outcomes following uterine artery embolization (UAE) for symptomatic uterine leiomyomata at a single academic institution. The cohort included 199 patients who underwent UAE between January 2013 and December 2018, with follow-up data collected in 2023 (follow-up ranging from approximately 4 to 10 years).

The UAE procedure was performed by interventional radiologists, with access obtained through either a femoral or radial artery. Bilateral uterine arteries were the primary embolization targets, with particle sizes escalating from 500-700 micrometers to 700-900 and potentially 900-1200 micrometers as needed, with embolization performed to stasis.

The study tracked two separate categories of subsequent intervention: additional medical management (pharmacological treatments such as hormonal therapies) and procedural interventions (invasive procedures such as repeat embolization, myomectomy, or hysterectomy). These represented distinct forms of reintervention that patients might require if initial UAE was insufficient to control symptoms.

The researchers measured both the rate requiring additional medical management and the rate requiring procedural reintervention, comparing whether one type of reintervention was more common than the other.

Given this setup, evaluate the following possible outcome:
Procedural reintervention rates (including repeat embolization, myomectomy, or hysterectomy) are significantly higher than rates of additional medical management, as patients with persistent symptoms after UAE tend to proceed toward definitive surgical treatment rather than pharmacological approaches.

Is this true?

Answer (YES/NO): NO